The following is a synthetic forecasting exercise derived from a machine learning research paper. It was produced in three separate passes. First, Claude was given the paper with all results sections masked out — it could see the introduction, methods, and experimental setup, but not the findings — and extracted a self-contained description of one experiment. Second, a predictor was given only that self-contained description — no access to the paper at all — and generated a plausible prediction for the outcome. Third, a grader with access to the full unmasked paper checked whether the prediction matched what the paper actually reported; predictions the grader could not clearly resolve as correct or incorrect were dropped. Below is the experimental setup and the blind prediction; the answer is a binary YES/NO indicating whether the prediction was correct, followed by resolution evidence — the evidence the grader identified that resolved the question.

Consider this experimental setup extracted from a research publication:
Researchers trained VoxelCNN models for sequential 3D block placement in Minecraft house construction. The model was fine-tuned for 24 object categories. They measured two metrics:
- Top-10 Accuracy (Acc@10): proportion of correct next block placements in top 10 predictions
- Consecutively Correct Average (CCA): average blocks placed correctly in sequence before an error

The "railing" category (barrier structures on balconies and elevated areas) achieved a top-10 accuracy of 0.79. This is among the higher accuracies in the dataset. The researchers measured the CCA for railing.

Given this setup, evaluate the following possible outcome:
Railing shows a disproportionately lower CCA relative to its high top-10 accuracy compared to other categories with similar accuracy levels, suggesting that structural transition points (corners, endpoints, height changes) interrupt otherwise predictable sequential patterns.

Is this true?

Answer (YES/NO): YES